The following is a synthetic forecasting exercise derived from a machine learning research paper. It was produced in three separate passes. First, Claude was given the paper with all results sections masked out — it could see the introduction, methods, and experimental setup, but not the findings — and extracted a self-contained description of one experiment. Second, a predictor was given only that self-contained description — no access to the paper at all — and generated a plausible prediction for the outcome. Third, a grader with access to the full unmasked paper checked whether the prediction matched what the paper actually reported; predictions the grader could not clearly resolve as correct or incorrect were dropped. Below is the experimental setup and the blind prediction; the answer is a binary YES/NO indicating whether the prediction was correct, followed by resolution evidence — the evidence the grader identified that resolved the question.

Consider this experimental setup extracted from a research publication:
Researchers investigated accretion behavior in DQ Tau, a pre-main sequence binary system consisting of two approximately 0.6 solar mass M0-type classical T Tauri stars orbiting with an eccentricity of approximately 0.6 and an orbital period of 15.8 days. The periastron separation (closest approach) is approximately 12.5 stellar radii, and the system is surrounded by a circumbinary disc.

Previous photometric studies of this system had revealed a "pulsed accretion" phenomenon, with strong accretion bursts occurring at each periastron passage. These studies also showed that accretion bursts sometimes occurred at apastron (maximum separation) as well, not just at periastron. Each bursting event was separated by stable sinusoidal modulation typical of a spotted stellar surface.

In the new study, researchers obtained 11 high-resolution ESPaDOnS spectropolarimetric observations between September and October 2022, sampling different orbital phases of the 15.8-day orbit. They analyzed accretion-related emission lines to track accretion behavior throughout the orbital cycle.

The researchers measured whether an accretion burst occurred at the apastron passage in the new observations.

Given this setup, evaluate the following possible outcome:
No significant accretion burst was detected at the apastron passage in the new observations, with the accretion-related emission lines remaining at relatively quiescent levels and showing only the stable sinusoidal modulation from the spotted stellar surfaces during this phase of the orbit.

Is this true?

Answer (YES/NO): YES